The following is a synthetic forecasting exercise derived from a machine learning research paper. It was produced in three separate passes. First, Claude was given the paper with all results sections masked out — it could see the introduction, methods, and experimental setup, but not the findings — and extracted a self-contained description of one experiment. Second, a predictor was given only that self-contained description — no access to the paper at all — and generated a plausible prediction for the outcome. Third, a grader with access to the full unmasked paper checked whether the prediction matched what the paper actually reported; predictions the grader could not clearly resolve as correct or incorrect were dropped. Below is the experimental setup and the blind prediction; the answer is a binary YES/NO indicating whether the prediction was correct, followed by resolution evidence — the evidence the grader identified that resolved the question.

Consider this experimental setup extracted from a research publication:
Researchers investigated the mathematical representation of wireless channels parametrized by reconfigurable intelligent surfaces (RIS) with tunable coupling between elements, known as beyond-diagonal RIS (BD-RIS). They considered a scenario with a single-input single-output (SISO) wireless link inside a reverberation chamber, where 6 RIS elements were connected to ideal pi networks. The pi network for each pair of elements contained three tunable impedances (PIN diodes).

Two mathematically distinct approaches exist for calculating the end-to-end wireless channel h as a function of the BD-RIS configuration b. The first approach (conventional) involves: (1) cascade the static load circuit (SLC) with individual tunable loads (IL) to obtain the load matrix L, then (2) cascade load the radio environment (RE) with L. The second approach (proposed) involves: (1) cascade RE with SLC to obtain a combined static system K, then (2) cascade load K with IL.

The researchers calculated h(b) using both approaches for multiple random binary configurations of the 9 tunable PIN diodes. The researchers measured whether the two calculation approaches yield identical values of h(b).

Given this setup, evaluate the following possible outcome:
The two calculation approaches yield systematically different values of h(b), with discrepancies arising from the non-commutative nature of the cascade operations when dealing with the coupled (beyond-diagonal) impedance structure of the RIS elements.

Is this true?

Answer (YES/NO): NO